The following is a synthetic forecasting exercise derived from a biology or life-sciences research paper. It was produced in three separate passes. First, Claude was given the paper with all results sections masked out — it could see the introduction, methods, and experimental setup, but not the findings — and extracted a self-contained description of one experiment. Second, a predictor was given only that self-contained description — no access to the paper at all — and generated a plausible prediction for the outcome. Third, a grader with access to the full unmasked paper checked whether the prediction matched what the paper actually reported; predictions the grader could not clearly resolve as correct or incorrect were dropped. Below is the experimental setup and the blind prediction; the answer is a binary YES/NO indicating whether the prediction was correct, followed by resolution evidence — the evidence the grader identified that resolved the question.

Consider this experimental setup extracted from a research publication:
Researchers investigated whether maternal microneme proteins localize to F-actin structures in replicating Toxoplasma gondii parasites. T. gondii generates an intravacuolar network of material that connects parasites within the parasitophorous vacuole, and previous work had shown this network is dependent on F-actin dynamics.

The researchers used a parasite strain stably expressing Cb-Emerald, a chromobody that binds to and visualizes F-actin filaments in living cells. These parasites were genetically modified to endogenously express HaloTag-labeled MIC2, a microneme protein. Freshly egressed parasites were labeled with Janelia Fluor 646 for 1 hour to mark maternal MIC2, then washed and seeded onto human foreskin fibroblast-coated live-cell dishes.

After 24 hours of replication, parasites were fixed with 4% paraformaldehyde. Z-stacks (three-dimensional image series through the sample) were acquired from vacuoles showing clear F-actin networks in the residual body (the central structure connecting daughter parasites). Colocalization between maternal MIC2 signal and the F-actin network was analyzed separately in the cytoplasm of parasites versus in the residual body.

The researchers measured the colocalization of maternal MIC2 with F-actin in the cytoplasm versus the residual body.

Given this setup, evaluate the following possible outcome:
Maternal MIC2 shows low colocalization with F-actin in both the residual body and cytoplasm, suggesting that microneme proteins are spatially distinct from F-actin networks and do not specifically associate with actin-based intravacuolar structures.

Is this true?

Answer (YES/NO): NO